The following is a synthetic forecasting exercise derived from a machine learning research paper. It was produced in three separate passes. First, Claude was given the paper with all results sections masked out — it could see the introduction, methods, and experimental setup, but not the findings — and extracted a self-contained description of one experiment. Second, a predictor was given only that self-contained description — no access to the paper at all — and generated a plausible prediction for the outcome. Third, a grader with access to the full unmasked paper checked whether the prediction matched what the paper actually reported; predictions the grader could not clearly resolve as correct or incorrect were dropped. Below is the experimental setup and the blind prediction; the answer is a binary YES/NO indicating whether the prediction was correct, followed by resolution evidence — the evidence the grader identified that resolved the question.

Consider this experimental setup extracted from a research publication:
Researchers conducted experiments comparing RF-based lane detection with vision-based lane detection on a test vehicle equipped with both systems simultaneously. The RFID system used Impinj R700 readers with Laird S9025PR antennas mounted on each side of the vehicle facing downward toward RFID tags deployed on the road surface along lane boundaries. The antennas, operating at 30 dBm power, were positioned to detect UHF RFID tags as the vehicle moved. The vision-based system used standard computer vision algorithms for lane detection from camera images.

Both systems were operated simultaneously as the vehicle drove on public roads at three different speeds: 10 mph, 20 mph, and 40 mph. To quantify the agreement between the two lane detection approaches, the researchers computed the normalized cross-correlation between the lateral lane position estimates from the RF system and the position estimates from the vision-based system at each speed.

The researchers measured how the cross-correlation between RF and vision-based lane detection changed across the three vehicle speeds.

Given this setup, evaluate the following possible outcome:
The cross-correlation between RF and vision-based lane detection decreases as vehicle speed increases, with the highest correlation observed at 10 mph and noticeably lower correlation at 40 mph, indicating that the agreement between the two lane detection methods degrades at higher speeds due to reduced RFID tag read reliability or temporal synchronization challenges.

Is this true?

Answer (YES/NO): NO